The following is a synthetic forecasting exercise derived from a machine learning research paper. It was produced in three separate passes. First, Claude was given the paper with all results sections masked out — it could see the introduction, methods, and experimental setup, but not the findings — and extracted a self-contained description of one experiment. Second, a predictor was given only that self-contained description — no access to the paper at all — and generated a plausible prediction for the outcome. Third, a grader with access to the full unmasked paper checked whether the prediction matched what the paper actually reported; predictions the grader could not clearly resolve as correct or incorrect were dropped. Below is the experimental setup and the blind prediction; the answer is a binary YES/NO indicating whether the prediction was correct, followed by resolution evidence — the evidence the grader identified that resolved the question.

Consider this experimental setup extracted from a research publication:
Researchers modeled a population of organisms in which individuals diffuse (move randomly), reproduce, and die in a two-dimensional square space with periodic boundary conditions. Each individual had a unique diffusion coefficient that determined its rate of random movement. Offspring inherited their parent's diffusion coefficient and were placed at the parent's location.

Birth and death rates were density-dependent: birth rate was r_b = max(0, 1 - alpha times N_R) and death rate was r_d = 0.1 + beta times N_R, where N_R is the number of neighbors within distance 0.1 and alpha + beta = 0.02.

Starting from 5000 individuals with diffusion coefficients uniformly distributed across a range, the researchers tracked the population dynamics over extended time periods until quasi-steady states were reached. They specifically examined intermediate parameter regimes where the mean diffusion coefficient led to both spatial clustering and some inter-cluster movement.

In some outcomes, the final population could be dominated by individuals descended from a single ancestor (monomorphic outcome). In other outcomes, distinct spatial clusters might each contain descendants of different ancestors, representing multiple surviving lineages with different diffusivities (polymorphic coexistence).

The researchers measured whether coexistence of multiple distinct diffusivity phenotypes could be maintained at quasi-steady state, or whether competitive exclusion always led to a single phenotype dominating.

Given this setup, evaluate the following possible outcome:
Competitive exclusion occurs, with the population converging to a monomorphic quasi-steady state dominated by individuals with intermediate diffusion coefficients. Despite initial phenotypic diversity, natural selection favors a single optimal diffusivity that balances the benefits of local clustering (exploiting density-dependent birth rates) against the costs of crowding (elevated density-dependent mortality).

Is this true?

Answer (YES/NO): YES